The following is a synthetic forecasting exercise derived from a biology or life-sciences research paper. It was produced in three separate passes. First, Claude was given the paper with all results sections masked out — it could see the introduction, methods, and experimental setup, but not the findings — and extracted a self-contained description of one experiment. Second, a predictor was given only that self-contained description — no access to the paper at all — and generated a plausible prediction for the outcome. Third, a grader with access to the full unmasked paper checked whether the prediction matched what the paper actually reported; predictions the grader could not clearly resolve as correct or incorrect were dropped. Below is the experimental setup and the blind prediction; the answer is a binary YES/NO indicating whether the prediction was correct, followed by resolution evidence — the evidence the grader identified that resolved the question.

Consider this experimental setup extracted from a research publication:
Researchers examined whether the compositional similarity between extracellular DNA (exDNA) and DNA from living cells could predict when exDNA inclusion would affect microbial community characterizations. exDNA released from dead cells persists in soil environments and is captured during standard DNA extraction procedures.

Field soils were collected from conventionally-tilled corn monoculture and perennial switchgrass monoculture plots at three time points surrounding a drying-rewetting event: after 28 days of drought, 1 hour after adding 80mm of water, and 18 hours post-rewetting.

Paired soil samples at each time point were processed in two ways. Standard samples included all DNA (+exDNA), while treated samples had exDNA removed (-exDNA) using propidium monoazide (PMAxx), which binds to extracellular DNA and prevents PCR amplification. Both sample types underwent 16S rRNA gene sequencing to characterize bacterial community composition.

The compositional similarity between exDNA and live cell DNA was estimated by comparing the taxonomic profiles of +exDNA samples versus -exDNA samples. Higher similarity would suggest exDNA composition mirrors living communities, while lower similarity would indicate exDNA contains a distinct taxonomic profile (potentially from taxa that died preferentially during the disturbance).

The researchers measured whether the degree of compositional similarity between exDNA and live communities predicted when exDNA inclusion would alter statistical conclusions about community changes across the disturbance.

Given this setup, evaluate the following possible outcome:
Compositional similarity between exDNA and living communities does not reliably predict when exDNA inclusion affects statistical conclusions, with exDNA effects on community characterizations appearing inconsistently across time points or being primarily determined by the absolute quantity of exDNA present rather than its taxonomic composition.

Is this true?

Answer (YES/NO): NO